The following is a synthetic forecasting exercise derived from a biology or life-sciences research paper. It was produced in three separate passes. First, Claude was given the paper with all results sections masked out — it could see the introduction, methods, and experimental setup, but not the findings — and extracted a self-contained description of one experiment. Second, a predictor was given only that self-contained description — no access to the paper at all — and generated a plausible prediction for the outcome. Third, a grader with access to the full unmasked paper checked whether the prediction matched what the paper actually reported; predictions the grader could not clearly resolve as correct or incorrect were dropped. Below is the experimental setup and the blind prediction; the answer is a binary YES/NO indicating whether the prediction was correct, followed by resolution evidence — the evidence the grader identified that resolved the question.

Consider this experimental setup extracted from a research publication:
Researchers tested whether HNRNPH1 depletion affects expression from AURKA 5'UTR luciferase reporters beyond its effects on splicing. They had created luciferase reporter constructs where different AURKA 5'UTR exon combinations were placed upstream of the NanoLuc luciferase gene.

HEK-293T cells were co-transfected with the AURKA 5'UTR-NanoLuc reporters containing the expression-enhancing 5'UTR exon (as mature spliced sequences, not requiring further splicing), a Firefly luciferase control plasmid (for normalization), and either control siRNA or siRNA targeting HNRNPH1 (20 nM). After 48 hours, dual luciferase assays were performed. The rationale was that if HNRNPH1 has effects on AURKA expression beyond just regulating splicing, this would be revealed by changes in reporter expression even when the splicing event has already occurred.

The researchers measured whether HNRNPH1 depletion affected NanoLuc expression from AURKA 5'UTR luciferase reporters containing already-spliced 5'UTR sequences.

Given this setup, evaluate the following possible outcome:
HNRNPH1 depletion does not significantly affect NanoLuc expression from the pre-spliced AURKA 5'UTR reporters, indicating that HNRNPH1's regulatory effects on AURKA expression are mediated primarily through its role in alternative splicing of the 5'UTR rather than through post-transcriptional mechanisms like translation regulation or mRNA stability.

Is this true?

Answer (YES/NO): NO